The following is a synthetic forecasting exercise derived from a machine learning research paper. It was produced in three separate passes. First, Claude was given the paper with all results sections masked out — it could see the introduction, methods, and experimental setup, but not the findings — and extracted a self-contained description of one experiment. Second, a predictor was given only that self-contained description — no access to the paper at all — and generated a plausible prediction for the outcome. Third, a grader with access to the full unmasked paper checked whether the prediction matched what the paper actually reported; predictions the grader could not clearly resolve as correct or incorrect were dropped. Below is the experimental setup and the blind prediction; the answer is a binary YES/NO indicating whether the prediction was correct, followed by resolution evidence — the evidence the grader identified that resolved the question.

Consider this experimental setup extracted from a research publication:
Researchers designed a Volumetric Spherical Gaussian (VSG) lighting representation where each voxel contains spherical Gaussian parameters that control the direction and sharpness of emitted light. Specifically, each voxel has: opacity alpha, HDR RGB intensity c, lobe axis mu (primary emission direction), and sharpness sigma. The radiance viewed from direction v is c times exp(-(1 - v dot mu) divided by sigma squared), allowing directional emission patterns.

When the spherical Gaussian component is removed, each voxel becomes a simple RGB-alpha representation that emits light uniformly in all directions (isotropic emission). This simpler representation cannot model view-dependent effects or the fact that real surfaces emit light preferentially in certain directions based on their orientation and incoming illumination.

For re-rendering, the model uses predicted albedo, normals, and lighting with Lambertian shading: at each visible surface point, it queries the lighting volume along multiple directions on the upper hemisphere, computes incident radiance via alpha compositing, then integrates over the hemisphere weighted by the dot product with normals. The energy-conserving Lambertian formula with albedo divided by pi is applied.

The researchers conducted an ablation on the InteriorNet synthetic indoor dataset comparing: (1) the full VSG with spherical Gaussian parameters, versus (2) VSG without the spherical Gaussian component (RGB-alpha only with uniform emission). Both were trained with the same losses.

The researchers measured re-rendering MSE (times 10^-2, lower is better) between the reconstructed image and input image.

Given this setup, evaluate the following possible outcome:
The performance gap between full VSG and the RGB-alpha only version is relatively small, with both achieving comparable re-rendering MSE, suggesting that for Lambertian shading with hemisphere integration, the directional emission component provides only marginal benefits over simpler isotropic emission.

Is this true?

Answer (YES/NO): NO